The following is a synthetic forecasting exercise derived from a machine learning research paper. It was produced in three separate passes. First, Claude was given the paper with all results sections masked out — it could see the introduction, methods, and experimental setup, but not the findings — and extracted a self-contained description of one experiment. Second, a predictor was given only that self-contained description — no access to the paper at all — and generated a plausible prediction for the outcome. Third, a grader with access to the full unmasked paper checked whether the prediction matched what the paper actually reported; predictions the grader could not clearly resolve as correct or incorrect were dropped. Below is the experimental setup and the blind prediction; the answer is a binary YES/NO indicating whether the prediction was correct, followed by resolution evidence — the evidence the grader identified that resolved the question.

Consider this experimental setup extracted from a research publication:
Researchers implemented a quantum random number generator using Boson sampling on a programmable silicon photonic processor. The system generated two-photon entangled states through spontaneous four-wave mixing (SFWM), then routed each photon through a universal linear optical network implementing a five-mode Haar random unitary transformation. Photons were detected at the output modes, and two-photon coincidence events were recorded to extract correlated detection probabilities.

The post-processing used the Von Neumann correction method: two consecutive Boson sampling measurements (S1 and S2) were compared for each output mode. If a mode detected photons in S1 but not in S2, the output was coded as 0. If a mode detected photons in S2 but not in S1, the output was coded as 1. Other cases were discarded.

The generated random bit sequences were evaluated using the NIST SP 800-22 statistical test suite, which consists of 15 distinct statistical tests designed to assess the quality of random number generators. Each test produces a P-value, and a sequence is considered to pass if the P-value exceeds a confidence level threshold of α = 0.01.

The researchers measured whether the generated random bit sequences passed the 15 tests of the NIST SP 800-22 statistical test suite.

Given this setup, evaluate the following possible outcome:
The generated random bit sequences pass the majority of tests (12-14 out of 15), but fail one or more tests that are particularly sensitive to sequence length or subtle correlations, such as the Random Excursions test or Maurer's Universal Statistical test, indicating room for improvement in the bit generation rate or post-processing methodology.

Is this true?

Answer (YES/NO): NO